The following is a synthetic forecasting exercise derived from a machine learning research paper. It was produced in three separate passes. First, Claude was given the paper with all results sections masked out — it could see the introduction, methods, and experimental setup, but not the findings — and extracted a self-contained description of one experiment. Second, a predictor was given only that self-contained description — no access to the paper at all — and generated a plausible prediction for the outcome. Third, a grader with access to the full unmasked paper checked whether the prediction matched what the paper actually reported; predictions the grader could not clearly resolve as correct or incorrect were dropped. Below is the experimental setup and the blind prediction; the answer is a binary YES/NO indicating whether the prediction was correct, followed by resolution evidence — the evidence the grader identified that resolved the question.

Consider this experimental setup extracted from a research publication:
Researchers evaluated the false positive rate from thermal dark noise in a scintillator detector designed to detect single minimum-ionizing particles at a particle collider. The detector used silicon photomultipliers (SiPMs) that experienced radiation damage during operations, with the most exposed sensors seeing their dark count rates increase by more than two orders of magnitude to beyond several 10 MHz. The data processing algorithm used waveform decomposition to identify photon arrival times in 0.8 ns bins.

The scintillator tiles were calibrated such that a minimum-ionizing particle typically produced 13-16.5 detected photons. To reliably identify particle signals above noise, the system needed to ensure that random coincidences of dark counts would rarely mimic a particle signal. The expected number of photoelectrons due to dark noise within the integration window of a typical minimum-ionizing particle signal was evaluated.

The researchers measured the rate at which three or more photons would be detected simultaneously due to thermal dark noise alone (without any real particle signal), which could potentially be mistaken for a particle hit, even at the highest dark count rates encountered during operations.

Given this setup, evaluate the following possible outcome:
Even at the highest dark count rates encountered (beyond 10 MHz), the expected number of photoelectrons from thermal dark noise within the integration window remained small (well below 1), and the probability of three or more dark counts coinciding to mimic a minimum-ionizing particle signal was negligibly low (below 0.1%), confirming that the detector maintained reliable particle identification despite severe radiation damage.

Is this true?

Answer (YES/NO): NO